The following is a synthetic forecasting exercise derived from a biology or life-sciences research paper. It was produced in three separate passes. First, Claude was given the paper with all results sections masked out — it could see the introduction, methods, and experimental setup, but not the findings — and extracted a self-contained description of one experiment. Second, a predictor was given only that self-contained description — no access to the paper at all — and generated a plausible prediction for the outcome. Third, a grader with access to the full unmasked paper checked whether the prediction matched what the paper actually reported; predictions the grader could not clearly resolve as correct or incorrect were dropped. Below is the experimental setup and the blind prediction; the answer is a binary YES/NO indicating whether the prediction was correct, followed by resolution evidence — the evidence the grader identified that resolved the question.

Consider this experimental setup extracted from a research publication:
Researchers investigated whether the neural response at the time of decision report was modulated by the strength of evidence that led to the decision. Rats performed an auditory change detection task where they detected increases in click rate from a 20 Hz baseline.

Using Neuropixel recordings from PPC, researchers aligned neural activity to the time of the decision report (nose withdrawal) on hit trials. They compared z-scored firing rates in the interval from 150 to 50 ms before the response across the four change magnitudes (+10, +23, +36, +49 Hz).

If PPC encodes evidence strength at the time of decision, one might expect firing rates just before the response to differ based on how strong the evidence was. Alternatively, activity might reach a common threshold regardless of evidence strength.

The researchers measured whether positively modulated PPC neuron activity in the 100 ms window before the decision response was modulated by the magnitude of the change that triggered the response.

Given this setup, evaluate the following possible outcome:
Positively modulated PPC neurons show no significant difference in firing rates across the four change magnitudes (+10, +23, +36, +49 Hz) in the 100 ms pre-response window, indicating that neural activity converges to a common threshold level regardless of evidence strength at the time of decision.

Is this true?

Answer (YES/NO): YES